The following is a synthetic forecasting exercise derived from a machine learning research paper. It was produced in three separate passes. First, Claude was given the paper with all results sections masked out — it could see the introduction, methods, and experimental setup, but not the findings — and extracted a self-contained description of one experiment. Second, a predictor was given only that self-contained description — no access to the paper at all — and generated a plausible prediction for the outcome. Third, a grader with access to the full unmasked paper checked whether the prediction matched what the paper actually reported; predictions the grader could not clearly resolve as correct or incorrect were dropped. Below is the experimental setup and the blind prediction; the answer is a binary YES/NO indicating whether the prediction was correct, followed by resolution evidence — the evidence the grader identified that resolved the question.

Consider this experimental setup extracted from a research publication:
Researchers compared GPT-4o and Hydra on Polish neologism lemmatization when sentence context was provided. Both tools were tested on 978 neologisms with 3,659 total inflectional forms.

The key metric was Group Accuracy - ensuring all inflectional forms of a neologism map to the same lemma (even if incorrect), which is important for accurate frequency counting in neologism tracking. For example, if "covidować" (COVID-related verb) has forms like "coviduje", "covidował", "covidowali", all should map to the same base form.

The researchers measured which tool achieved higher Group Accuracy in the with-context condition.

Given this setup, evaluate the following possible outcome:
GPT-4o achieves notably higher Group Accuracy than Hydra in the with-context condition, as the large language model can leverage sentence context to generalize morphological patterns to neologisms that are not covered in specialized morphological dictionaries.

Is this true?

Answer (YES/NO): NO